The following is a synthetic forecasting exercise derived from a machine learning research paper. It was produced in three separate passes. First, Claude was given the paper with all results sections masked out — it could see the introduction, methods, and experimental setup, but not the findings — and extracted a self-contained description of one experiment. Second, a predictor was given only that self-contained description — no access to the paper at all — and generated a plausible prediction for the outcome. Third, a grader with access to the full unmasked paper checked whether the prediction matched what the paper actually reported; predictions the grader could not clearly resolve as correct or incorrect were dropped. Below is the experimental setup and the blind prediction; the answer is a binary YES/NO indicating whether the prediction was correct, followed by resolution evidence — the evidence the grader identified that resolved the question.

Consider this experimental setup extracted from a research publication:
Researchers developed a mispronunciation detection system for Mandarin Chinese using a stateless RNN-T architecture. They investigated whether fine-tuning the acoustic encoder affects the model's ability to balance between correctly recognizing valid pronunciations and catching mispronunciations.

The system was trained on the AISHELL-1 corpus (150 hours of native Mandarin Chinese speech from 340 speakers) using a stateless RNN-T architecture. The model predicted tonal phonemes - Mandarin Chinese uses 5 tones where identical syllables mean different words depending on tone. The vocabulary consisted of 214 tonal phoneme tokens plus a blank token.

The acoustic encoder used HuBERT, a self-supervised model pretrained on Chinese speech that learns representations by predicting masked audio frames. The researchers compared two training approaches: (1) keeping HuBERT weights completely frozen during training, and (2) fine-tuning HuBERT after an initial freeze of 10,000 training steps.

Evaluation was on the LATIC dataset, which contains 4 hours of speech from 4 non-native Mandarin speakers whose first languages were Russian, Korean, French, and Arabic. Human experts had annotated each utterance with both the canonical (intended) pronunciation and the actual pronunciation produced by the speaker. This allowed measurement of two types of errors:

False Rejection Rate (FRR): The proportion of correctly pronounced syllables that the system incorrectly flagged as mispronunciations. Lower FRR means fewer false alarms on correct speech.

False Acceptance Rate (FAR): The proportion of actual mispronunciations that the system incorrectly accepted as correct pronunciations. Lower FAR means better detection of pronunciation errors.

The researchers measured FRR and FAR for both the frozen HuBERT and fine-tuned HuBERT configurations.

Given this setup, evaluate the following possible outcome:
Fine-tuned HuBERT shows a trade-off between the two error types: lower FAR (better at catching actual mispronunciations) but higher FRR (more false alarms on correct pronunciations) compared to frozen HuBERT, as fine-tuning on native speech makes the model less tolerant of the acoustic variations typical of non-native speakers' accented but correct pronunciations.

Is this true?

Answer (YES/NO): NO